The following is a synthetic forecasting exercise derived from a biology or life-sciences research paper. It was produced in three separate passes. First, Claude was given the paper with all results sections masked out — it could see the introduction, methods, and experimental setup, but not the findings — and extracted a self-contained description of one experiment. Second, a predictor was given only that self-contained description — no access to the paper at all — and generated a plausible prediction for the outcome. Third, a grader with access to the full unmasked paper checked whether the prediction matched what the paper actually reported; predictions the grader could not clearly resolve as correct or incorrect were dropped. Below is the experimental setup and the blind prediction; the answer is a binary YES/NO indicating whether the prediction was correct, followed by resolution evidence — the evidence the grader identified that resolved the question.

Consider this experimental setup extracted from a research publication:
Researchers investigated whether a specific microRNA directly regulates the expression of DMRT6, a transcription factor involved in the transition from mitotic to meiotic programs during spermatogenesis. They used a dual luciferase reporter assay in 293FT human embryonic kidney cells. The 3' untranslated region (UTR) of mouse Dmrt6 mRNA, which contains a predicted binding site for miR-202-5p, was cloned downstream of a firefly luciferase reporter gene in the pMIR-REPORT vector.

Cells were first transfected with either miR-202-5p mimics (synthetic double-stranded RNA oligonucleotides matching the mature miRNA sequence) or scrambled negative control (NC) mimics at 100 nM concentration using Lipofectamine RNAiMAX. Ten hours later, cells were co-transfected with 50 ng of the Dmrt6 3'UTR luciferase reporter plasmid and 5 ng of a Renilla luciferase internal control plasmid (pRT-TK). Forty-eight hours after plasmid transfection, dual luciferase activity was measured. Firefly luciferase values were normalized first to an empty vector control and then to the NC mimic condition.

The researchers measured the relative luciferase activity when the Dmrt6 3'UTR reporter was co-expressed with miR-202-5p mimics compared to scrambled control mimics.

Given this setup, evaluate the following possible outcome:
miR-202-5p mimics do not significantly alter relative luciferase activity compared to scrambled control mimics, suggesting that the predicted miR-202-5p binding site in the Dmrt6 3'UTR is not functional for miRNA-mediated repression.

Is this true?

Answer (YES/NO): NO